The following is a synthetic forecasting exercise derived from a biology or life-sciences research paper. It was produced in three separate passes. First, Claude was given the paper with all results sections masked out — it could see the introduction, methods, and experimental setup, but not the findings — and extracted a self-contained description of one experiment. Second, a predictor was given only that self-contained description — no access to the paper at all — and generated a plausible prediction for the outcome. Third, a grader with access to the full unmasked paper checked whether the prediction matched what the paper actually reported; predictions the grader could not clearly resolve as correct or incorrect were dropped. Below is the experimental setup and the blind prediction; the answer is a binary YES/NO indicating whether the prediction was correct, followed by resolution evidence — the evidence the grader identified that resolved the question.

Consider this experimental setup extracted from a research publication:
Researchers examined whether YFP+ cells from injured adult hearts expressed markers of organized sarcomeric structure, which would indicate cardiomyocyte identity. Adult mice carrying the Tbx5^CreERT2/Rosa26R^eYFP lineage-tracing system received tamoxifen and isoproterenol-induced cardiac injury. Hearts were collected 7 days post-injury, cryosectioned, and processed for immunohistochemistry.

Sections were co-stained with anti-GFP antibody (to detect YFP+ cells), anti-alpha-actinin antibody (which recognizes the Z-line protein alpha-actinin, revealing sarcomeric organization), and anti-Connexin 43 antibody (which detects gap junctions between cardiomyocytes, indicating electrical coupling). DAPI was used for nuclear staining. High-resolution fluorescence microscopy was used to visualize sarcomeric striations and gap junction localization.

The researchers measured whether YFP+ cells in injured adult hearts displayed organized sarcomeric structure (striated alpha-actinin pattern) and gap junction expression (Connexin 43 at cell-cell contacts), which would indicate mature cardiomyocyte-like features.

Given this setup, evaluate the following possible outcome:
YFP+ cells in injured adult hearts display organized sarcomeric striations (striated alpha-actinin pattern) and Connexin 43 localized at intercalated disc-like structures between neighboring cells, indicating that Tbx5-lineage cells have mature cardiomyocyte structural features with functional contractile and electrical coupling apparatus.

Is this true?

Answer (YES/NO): NO